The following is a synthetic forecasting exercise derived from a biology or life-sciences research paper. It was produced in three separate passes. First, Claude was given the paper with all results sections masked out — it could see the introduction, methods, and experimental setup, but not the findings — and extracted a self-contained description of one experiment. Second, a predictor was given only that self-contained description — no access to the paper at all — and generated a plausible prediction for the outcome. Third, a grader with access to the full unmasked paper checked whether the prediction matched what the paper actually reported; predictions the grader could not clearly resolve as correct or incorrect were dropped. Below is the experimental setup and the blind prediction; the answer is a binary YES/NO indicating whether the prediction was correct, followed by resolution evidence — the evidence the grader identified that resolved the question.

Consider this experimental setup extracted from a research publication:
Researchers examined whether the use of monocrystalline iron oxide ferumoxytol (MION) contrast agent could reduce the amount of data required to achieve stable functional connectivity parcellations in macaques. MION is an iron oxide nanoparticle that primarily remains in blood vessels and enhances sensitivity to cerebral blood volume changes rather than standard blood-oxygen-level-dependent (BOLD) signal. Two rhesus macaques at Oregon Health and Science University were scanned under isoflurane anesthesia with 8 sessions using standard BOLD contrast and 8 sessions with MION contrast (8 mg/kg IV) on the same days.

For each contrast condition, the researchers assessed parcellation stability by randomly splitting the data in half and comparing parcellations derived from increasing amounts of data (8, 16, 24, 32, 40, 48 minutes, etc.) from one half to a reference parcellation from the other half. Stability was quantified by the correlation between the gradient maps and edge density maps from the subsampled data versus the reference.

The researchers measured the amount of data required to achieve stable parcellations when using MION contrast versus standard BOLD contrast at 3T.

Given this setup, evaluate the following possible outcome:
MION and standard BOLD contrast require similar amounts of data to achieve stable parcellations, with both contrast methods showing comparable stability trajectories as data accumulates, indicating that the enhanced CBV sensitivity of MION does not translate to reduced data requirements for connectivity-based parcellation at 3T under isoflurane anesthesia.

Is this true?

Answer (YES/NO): NO